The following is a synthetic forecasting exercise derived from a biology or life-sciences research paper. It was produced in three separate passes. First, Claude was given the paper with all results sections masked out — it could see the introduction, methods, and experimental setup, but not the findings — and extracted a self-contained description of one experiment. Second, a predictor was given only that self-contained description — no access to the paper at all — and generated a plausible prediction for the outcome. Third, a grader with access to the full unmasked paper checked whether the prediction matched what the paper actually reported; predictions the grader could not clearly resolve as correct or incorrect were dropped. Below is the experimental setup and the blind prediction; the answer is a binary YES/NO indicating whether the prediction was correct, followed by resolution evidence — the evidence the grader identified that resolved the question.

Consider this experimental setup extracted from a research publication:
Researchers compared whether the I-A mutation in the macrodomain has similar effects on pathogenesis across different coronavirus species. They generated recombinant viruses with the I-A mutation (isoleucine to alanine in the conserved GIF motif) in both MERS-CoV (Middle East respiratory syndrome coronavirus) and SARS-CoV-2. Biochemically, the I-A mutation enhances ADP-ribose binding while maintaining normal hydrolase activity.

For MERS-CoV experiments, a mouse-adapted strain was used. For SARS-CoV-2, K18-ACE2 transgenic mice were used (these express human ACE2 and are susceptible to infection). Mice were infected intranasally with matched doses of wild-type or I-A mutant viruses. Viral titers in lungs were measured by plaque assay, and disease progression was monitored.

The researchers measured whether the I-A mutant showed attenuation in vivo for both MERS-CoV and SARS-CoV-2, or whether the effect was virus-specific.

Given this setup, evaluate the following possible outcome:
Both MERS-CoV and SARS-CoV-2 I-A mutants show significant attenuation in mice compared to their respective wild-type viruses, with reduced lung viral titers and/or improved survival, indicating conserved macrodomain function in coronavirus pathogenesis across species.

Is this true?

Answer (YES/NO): YES